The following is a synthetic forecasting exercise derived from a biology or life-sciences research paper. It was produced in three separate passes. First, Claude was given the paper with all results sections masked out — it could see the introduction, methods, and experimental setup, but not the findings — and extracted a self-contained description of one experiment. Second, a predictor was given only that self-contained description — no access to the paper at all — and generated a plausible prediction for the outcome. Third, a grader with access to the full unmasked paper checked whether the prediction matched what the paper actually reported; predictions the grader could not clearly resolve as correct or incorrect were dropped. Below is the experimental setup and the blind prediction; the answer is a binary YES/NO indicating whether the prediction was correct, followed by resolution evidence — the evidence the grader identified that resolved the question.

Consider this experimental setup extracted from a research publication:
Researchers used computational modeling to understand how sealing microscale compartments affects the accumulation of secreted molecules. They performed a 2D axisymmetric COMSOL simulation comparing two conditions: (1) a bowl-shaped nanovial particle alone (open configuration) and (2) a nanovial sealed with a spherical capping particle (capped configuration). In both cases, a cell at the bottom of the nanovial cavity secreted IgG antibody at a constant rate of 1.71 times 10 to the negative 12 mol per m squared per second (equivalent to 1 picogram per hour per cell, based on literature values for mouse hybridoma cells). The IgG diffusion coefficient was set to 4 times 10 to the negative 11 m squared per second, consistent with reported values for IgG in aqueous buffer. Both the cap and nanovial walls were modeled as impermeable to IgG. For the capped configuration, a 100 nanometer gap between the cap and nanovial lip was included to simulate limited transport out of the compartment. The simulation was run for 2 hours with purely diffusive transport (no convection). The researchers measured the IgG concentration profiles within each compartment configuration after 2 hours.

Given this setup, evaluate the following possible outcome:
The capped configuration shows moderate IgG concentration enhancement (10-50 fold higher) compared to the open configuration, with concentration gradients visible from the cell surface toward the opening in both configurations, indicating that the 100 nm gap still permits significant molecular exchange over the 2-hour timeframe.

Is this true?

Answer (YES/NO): NO